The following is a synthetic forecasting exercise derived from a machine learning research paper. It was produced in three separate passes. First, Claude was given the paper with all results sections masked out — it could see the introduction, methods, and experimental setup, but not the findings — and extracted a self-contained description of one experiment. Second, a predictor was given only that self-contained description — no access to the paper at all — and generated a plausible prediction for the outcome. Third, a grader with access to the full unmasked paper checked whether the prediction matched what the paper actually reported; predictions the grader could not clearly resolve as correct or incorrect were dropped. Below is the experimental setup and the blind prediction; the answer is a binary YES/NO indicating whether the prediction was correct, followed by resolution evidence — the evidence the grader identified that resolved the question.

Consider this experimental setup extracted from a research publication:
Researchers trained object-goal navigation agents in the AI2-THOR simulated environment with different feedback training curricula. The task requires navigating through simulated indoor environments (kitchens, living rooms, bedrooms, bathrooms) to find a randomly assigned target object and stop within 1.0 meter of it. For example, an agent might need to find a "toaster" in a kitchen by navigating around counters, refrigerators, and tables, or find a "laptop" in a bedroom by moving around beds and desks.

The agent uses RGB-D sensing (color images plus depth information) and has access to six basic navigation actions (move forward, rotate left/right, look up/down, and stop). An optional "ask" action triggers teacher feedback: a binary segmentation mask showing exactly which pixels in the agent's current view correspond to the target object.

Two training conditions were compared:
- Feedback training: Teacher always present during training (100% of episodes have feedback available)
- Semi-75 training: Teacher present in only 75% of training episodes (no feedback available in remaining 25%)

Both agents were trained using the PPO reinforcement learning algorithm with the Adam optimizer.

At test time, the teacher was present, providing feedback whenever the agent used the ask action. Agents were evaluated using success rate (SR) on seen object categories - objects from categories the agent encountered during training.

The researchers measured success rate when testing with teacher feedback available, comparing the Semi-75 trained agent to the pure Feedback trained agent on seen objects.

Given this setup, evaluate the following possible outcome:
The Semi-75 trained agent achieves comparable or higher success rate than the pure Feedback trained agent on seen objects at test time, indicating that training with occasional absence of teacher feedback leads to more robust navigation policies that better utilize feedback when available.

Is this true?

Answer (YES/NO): YES